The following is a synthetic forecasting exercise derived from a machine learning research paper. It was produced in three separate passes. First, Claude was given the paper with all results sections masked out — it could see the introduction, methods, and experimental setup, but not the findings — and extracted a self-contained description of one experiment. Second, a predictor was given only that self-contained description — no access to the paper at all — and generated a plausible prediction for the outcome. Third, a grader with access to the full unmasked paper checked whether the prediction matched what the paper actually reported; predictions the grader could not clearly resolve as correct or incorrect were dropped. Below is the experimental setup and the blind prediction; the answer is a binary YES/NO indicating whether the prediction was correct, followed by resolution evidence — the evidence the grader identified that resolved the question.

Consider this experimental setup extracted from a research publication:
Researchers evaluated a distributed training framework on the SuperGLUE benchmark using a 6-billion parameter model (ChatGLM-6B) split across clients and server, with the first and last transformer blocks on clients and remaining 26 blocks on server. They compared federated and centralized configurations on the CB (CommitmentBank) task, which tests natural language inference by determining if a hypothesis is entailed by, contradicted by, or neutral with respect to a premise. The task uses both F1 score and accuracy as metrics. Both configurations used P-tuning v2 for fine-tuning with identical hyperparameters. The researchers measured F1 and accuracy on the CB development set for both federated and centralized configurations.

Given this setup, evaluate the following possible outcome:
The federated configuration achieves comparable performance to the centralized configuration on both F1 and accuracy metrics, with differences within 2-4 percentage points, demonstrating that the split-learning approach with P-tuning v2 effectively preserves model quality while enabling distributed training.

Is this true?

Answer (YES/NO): NO